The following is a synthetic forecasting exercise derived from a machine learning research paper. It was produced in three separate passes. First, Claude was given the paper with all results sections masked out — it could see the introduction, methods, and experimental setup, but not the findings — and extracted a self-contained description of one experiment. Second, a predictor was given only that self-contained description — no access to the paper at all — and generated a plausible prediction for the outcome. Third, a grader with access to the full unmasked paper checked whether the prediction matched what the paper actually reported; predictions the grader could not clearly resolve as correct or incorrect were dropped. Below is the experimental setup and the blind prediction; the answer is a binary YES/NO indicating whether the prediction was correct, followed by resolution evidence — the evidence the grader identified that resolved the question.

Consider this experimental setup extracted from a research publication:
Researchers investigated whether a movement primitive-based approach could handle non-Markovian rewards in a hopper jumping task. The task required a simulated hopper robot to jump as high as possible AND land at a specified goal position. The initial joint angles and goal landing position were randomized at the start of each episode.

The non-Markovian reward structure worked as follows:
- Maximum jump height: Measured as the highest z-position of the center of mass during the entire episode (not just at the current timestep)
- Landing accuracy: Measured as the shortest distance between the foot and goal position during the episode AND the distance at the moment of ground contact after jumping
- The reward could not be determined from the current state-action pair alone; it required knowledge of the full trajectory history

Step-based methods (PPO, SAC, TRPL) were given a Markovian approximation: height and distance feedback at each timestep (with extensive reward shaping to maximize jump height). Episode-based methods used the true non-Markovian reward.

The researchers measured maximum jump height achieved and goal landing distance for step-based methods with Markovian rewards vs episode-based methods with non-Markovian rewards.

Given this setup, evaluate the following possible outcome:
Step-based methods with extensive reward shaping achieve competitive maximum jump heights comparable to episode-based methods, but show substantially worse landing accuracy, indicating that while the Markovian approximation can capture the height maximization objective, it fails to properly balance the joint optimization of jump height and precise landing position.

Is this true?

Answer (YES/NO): NO